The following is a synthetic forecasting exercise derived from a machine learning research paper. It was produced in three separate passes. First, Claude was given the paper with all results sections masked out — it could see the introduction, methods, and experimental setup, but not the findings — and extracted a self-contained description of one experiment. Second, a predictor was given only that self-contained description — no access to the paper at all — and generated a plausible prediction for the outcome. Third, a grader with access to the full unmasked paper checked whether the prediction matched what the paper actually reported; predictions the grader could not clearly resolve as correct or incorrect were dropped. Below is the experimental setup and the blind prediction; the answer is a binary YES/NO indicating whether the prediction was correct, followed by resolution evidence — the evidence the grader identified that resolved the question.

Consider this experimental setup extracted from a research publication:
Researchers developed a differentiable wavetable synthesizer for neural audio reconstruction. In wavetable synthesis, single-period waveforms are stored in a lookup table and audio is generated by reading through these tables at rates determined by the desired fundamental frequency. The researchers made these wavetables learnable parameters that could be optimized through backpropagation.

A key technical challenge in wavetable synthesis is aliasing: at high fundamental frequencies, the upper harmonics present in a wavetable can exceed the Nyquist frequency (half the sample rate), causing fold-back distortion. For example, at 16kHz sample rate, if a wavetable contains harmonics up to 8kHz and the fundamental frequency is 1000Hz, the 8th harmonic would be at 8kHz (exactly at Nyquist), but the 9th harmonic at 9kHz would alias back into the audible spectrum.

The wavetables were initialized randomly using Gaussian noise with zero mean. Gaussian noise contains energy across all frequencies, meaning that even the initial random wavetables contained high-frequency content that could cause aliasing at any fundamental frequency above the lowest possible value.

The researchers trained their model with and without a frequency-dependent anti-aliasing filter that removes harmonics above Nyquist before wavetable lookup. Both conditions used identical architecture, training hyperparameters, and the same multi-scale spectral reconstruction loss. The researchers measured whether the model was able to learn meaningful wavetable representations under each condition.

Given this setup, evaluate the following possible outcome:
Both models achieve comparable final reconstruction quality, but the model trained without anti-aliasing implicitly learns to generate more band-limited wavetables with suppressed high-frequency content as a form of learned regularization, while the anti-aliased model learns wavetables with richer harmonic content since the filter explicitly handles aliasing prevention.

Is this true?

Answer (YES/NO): NO